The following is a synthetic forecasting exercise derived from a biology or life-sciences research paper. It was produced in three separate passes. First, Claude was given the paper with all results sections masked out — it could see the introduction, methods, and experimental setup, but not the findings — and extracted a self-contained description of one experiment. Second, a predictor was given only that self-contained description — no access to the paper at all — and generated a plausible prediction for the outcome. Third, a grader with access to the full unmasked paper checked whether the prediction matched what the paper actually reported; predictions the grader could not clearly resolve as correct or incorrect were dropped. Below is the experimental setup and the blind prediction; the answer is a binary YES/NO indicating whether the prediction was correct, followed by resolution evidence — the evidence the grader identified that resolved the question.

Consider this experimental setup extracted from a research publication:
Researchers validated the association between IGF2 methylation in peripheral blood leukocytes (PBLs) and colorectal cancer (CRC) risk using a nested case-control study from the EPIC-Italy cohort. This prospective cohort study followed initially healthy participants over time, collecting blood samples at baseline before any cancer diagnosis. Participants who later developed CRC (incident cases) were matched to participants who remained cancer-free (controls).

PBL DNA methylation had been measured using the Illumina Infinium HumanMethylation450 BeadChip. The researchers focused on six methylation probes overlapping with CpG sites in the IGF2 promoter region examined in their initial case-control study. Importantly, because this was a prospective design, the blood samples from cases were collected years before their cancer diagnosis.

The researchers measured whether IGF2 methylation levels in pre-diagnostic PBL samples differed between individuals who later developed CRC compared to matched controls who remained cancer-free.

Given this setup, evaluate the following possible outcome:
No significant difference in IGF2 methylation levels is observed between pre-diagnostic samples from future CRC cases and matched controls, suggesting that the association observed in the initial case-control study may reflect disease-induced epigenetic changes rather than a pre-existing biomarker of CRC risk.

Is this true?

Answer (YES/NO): NO